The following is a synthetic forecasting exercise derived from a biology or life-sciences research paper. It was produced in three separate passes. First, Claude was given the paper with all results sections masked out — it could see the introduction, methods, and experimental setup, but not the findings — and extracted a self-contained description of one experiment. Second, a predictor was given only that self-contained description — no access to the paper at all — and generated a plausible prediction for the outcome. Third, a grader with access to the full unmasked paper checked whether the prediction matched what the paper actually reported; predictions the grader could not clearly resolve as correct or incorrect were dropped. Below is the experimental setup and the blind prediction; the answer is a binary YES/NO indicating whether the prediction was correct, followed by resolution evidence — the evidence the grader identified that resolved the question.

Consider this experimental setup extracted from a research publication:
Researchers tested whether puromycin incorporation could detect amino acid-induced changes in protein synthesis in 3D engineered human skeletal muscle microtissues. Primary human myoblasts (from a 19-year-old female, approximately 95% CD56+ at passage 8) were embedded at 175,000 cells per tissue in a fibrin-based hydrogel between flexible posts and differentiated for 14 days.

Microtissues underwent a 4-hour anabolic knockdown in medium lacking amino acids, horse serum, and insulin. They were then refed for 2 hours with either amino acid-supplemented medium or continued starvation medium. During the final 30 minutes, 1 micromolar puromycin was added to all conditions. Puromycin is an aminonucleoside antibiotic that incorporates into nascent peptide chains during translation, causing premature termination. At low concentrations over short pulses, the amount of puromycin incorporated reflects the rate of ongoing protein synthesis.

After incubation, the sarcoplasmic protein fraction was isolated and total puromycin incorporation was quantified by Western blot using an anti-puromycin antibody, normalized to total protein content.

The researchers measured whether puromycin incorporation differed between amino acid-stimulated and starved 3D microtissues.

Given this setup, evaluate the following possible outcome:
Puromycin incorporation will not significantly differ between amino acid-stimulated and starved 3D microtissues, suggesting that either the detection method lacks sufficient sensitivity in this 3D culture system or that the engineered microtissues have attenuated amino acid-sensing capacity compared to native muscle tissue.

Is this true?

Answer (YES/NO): YES